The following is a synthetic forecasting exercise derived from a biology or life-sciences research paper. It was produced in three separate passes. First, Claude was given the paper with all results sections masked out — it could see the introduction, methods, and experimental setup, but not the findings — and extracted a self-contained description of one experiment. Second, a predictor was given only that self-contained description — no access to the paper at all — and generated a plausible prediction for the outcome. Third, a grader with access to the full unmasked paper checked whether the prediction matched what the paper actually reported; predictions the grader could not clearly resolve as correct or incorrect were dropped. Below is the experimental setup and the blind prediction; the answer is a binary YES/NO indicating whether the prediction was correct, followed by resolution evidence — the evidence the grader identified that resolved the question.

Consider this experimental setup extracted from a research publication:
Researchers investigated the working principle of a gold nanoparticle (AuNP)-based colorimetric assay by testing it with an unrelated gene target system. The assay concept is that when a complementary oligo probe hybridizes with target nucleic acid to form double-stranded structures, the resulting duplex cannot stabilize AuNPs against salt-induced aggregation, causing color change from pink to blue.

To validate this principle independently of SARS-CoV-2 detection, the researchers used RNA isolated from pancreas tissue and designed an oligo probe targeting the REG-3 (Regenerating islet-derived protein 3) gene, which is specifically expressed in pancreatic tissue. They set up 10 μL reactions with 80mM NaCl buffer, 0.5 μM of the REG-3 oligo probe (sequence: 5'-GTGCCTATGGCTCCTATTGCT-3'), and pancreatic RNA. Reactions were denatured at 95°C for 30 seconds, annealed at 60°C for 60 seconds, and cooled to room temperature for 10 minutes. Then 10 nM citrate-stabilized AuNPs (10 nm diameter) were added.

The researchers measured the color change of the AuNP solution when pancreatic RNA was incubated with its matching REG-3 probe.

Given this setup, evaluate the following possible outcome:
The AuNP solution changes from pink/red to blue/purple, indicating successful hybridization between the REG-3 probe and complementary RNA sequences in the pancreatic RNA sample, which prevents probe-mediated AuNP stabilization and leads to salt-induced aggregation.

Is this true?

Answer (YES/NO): YES